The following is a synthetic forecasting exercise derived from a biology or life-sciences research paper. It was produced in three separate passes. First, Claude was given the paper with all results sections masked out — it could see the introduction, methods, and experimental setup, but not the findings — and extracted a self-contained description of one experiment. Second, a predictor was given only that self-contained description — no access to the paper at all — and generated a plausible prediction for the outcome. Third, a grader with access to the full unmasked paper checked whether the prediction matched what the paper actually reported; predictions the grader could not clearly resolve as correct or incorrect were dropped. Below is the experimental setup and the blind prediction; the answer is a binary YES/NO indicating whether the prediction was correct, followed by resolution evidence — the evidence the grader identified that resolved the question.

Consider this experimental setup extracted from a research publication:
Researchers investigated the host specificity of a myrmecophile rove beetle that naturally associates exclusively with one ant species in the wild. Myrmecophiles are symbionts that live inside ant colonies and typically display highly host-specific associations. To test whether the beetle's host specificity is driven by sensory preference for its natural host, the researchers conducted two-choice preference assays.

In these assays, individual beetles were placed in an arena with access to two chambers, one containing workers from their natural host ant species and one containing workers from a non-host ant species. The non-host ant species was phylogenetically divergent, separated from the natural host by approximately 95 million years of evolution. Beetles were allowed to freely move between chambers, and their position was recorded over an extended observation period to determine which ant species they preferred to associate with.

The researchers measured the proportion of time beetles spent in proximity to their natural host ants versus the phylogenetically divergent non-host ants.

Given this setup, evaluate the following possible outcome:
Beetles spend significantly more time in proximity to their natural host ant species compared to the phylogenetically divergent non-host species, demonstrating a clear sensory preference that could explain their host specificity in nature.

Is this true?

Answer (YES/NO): NO